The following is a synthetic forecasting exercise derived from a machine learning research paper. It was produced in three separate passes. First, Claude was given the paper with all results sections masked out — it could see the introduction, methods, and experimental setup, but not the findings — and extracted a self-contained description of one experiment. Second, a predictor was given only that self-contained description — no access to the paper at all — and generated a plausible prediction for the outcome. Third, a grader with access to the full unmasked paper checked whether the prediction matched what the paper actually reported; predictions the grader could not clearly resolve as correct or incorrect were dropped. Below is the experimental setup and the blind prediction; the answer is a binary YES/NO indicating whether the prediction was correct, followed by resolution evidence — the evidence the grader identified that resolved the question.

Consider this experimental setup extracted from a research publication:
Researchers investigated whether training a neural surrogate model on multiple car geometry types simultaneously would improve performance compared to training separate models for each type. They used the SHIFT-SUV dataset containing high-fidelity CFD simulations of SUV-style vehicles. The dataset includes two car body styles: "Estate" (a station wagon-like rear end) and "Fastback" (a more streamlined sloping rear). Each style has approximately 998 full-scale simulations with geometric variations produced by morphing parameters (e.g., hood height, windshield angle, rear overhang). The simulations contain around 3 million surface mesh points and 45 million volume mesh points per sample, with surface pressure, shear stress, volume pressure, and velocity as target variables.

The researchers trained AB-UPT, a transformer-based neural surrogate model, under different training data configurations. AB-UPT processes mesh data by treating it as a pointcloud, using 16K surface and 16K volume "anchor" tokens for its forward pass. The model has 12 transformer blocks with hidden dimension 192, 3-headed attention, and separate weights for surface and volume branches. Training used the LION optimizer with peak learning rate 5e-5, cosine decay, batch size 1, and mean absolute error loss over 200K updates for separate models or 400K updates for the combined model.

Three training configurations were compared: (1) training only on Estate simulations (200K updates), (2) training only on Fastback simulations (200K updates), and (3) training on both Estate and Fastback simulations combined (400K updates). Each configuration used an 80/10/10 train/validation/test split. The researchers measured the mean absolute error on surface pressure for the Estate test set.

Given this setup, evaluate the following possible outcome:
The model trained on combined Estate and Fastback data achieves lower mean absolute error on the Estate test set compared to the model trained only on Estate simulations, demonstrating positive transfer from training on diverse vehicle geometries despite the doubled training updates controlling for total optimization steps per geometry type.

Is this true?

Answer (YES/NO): YES